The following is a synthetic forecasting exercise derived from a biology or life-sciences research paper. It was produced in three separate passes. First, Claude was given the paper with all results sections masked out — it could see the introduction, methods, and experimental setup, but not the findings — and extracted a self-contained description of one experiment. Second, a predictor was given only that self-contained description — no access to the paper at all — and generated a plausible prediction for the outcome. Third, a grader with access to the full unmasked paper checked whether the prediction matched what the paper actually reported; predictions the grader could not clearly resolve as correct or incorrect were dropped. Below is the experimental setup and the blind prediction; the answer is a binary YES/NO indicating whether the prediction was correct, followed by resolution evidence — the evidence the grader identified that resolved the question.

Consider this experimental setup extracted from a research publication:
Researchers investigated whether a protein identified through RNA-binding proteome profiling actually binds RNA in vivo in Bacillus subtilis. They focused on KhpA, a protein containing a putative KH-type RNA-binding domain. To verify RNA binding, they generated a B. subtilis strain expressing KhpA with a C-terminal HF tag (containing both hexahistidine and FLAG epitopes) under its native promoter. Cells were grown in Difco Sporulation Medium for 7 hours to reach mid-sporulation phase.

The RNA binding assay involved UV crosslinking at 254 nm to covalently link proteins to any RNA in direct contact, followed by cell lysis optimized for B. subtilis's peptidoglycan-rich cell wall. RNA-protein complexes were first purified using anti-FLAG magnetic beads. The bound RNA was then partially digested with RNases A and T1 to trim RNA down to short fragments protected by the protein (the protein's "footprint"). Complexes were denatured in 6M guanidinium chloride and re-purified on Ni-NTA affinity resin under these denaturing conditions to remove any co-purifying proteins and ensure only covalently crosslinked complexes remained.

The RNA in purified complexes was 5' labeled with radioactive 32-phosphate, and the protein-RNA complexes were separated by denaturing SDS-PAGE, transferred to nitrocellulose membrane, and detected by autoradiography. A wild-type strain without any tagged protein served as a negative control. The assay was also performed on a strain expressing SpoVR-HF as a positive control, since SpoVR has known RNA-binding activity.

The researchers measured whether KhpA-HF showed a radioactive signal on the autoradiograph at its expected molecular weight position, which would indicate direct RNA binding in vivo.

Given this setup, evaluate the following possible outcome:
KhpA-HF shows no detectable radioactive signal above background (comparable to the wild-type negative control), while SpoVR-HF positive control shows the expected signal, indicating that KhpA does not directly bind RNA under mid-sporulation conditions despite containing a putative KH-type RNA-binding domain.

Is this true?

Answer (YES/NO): NO